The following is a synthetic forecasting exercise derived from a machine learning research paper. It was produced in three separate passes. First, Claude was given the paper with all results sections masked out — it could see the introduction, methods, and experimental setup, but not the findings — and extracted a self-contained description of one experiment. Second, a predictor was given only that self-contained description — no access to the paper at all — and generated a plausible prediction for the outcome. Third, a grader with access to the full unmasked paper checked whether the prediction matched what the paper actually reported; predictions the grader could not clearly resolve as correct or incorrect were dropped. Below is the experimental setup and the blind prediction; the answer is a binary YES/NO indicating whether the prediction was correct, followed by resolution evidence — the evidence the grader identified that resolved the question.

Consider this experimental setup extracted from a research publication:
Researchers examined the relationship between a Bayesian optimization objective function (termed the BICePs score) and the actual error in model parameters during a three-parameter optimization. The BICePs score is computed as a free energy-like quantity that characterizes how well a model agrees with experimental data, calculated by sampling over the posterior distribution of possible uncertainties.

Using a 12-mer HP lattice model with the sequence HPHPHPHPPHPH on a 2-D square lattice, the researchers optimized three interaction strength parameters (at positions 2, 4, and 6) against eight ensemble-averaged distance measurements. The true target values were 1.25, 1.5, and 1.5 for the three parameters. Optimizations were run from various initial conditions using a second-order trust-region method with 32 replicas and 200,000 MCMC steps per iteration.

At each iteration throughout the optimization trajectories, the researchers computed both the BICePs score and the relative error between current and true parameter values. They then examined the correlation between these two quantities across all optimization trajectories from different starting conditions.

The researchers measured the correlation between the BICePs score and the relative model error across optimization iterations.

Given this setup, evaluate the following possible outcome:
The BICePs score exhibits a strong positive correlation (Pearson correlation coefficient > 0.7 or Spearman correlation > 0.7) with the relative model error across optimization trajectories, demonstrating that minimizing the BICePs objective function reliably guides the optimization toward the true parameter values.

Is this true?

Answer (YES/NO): YES